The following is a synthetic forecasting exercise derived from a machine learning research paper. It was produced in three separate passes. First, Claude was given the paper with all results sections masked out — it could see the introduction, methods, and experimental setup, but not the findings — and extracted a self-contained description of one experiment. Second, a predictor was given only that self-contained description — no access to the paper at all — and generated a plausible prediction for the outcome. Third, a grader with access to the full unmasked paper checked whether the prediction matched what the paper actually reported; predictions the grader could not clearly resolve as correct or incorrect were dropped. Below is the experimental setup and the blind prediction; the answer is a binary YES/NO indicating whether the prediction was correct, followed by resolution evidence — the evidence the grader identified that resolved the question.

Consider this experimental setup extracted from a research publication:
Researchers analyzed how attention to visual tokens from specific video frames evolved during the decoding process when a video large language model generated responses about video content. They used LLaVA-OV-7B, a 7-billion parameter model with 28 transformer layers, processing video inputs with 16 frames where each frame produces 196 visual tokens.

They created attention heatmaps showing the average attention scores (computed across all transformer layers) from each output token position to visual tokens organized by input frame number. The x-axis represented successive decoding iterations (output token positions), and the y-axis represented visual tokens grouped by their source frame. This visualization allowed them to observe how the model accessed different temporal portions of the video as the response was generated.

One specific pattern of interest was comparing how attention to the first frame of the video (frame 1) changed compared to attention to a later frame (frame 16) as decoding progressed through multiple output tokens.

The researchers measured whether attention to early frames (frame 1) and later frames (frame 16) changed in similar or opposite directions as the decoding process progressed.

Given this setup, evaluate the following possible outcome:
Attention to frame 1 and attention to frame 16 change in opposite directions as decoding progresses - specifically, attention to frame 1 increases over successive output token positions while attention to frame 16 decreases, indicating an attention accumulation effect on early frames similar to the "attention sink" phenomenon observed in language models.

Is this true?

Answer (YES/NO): NO